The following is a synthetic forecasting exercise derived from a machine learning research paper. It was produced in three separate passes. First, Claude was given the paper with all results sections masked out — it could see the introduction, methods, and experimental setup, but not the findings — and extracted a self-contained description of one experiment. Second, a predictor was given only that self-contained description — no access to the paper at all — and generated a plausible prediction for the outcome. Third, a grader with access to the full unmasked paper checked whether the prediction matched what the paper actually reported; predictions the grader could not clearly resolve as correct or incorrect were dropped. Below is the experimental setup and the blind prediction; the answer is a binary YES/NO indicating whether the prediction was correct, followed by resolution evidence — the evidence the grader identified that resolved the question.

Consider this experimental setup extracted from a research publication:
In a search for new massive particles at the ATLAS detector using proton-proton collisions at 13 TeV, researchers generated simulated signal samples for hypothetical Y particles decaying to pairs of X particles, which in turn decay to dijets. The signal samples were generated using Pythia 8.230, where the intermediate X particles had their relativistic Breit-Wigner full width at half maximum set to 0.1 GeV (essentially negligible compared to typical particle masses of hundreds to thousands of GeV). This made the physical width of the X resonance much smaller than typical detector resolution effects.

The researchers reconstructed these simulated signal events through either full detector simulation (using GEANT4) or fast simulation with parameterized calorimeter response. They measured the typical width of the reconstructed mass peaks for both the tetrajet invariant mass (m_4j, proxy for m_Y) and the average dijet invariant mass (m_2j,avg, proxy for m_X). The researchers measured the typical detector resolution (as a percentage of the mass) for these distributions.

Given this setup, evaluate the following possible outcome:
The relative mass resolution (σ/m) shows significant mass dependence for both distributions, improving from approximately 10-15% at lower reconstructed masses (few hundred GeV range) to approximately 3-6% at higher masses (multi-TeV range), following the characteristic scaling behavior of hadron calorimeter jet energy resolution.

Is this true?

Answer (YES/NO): NO